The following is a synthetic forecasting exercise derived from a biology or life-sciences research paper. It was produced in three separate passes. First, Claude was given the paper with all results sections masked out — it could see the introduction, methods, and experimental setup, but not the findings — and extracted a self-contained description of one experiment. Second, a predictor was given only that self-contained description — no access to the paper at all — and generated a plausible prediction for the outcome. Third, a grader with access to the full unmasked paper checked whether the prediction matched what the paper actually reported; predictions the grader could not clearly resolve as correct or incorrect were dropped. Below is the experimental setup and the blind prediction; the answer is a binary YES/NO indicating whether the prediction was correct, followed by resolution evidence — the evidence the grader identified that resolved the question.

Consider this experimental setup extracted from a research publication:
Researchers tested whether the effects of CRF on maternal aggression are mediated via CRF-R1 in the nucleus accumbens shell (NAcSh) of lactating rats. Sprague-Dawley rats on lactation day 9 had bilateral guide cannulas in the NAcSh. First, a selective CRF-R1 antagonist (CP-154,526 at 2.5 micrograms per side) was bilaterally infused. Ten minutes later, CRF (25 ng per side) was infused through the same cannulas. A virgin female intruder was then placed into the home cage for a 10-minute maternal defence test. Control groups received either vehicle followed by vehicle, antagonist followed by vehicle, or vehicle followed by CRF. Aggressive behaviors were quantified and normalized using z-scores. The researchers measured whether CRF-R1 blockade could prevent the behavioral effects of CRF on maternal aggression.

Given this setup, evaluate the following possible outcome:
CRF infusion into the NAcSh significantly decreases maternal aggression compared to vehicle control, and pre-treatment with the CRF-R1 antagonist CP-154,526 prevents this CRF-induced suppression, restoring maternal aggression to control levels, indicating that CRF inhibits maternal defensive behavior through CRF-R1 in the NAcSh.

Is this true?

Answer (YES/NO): YES